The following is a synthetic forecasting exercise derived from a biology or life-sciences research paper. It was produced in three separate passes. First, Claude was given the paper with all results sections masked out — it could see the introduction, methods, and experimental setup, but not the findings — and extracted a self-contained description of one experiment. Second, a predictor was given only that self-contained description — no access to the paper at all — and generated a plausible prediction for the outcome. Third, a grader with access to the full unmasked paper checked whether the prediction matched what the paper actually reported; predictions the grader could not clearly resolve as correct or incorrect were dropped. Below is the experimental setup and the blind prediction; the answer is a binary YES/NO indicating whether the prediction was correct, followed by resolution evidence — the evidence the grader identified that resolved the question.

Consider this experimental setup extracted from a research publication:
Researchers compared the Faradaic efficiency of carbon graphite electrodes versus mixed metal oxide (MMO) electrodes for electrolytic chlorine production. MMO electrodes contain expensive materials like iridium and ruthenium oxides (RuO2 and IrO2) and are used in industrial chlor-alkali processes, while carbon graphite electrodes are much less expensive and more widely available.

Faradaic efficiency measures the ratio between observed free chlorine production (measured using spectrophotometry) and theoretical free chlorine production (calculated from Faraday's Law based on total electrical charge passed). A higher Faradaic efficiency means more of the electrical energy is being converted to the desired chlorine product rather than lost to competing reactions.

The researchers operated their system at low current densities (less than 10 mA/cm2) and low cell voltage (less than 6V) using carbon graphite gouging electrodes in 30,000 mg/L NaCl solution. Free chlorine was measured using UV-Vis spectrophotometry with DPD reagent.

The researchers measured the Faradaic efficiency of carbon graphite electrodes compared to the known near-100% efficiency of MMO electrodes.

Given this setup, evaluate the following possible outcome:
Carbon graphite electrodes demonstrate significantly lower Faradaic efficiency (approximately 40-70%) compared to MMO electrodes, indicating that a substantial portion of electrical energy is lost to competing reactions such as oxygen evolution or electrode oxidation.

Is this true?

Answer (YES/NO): NO